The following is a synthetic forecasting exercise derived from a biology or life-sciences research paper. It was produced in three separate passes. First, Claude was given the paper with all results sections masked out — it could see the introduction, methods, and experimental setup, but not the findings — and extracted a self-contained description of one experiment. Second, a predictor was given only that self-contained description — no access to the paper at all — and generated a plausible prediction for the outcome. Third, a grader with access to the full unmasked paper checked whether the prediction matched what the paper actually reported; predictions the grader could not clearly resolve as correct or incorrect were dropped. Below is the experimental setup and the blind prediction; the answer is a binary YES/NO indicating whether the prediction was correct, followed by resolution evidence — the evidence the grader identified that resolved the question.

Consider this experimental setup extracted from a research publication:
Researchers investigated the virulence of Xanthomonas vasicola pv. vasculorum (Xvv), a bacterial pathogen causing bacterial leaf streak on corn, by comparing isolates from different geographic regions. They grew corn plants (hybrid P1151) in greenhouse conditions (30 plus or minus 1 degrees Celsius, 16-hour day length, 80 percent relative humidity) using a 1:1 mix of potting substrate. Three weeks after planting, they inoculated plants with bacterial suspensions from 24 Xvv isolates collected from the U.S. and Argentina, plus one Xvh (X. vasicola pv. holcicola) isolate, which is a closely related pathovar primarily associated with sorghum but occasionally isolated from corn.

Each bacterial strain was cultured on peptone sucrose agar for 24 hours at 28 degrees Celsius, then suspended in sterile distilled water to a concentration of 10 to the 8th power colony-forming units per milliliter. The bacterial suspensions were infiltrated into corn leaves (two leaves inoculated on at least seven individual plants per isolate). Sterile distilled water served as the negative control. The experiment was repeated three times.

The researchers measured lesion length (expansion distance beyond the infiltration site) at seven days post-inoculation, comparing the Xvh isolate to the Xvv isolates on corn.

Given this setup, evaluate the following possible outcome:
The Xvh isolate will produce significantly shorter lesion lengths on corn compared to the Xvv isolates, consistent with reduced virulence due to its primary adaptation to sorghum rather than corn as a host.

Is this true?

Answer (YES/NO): NO